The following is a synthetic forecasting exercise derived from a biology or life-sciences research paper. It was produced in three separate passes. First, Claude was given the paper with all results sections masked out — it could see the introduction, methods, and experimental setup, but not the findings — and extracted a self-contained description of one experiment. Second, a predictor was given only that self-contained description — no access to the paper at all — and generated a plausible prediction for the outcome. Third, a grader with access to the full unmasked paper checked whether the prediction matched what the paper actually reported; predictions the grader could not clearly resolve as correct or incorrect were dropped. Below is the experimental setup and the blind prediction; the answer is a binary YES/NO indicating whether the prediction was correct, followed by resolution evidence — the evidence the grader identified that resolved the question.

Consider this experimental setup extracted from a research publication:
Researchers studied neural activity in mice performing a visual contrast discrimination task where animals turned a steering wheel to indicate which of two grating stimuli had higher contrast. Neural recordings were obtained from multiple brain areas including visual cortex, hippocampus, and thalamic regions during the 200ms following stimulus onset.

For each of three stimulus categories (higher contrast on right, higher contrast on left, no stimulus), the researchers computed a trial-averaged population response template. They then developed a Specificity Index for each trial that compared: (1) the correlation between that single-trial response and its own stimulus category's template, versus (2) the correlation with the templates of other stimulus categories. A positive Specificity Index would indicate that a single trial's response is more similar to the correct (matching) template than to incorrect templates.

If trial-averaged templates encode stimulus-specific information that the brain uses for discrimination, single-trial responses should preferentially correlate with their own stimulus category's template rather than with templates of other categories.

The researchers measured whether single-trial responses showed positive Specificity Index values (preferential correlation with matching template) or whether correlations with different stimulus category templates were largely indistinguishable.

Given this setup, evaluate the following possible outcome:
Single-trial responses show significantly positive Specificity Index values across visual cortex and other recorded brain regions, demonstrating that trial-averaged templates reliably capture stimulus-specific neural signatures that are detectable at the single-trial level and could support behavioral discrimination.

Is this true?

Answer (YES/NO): NO